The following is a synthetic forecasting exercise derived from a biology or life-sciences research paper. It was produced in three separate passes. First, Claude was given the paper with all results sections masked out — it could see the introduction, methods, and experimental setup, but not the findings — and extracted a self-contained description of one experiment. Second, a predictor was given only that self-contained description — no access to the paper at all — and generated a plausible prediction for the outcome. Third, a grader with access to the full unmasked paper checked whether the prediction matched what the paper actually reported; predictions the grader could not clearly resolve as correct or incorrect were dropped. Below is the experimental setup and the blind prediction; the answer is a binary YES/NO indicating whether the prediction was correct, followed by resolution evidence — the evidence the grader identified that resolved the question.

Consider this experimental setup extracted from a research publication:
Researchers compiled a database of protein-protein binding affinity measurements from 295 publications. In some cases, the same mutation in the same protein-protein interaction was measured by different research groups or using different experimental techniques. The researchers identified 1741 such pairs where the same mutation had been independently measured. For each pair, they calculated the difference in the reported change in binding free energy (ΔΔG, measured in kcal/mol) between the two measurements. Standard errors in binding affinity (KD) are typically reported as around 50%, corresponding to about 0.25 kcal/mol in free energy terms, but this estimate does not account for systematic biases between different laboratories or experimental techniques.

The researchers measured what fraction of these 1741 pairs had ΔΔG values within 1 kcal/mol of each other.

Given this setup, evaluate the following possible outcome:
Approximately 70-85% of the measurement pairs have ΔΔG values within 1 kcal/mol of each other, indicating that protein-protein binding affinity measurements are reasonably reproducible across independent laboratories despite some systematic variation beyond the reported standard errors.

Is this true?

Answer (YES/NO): YES